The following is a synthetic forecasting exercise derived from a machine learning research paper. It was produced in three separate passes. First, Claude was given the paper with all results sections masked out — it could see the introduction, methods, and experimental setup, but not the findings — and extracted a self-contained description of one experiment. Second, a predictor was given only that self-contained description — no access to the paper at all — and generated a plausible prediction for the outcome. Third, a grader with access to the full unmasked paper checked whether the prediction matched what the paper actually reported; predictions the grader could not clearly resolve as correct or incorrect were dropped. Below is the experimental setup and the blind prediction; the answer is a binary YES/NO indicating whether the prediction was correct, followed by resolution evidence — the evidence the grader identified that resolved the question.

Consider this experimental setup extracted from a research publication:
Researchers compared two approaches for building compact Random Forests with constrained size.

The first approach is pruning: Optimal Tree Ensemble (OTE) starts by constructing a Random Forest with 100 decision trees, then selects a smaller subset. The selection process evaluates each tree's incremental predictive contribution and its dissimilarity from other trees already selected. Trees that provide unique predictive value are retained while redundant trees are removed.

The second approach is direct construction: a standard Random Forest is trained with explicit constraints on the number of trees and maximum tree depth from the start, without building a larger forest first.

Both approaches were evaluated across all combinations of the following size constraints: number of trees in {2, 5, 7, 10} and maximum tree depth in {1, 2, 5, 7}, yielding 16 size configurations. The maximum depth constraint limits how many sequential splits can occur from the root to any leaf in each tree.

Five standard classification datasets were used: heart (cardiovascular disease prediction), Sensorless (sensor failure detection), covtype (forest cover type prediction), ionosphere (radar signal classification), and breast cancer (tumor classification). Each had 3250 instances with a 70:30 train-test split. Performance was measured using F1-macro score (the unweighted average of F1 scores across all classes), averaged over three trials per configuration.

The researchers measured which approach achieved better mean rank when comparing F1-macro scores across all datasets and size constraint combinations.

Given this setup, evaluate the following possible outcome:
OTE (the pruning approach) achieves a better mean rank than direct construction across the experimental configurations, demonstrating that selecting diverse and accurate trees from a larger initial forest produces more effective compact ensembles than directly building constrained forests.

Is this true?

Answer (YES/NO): NO